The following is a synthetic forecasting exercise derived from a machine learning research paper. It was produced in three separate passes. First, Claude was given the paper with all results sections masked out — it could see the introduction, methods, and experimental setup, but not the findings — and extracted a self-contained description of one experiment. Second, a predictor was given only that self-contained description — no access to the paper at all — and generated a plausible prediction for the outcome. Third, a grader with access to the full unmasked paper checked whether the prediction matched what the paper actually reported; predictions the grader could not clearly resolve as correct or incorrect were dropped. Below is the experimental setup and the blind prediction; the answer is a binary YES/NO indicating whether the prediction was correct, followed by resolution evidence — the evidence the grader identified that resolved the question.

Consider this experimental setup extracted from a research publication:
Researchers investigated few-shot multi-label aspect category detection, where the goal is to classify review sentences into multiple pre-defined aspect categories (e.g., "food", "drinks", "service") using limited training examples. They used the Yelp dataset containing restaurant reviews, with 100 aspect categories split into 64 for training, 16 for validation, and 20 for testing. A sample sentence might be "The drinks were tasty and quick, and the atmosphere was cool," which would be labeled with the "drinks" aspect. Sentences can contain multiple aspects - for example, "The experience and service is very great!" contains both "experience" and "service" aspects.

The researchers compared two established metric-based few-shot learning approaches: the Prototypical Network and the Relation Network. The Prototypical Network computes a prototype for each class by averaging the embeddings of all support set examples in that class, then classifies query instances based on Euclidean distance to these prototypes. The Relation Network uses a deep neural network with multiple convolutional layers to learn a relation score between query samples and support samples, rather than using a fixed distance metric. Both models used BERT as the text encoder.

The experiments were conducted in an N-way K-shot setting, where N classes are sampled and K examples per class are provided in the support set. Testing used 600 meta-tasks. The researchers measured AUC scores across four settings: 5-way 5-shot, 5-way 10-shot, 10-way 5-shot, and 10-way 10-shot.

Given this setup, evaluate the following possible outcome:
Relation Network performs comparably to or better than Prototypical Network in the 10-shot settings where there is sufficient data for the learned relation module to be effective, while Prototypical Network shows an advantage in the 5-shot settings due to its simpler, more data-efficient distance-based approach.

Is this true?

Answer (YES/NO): NO